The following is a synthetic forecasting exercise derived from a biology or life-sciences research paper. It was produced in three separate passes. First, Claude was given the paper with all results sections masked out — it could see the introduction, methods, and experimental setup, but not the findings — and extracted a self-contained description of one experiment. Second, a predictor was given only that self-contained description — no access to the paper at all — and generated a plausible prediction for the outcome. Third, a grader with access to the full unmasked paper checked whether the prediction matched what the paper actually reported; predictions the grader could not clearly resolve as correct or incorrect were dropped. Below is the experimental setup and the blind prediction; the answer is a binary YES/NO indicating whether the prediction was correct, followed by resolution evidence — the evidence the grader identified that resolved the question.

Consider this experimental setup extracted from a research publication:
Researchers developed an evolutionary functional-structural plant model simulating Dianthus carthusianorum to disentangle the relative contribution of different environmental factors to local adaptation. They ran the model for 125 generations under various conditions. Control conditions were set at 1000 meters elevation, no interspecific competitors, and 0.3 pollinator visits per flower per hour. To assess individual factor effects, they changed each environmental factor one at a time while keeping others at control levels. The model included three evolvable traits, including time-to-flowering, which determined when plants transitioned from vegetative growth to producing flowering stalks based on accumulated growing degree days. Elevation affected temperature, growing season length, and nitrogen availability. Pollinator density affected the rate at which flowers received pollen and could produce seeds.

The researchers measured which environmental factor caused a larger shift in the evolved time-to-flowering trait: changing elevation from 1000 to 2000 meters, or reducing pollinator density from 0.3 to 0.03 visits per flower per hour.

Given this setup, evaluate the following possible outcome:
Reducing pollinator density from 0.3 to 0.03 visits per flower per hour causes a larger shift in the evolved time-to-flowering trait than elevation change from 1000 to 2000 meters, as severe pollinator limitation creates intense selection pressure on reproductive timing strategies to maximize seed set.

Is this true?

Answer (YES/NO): NO